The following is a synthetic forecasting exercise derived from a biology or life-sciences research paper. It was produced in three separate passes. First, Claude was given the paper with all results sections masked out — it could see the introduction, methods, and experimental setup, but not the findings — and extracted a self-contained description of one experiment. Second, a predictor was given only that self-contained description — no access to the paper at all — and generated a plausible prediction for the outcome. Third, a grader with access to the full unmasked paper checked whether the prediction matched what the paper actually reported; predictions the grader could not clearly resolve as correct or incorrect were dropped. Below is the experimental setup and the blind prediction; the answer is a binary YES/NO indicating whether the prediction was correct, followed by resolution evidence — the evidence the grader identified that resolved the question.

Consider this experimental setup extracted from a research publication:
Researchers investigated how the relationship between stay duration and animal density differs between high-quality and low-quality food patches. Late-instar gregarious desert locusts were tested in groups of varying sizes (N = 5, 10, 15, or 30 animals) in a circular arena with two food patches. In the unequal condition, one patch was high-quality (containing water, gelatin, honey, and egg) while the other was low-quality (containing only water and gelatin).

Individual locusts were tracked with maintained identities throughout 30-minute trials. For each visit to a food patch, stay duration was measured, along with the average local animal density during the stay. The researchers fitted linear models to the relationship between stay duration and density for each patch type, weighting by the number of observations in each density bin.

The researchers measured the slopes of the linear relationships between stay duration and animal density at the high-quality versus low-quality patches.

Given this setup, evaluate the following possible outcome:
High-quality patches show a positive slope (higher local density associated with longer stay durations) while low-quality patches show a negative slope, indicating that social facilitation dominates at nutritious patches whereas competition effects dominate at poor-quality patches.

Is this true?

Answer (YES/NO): NO